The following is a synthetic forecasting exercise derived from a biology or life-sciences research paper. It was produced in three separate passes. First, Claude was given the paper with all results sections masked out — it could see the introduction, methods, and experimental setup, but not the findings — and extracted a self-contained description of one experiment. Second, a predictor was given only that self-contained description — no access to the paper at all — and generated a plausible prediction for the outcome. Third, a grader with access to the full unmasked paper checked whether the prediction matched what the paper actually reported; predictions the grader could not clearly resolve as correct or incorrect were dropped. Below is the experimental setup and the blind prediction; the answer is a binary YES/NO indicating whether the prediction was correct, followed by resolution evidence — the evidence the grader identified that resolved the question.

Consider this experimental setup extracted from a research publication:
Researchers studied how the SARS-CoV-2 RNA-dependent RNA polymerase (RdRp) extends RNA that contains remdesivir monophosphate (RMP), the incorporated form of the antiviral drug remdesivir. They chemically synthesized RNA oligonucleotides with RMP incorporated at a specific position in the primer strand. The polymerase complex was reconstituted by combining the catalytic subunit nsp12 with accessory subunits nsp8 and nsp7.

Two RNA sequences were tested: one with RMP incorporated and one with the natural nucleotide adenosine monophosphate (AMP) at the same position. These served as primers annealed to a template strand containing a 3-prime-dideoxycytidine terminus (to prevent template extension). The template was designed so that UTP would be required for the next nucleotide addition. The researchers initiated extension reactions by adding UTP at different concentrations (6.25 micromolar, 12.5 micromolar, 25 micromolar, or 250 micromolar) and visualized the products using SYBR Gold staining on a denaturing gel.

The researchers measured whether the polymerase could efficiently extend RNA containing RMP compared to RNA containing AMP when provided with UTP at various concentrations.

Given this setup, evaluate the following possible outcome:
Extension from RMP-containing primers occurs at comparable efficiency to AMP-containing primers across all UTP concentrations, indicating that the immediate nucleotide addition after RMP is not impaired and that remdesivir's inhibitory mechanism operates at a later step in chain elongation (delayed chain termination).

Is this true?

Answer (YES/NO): NO